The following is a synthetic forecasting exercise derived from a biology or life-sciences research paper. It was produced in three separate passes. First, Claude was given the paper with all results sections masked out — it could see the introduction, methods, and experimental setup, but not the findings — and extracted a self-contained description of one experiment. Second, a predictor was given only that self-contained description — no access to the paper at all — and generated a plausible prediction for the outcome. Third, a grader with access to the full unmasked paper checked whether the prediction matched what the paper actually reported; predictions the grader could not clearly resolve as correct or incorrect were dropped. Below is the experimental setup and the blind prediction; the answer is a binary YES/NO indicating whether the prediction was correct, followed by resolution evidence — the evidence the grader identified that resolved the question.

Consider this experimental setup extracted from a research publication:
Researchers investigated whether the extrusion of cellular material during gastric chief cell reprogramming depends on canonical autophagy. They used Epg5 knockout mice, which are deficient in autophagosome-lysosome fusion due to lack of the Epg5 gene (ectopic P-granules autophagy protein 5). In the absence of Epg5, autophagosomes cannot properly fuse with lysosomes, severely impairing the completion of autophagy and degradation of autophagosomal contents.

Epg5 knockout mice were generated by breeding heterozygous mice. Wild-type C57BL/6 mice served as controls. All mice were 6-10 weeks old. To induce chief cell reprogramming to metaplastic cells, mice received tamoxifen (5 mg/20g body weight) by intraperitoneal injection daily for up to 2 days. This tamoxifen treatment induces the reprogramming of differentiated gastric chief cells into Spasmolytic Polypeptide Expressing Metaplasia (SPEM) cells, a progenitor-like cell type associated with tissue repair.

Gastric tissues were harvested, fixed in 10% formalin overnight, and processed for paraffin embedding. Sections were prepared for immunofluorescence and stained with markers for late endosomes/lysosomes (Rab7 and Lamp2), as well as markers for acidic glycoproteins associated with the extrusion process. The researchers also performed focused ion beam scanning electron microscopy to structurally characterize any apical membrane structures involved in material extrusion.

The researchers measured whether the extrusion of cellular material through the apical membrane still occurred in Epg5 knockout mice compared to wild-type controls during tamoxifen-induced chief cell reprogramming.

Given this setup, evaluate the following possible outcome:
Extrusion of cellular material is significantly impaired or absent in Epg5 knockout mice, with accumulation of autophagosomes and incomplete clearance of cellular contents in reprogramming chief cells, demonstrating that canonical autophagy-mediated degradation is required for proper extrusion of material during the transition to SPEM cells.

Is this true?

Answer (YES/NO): NO